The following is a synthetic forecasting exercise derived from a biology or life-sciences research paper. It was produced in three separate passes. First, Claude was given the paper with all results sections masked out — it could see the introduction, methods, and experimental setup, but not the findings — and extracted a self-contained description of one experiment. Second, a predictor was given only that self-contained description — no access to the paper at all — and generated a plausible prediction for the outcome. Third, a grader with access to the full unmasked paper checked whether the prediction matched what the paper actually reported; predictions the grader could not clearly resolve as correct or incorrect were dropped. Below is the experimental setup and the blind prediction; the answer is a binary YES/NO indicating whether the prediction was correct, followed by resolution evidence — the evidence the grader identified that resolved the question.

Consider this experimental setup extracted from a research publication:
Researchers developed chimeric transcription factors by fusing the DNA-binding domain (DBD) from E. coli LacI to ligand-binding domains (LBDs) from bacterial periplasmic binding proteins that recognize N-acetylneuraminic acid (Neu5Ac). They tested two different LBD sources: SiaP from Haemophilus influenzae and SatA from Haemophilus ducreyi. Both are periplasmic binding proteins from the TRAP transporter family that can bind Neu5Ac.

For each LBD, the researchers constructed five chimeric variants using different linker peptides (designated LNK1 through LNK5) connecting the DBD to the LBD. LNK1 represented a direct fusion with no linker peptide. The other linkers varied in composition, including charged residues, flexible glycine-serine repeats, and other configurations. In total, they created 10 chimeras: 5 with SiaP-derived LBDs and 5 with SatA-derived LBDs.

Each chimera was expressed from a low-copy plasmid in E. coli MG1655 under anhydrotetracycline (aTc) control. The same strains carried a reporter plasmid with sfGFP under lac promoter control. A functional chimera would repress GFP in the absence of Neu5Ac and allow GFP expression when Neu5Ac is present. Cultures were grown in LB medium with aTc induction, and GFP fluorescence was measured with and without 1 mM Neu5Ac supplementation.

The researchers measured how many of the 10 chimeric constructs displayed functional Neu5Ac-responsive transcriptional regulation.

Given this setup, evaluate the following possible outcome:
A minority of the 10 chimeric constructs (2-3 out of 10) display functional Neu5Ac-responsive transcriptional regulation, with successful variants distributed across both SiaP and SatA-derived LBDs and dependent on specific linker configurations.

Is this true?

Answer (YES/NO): NO